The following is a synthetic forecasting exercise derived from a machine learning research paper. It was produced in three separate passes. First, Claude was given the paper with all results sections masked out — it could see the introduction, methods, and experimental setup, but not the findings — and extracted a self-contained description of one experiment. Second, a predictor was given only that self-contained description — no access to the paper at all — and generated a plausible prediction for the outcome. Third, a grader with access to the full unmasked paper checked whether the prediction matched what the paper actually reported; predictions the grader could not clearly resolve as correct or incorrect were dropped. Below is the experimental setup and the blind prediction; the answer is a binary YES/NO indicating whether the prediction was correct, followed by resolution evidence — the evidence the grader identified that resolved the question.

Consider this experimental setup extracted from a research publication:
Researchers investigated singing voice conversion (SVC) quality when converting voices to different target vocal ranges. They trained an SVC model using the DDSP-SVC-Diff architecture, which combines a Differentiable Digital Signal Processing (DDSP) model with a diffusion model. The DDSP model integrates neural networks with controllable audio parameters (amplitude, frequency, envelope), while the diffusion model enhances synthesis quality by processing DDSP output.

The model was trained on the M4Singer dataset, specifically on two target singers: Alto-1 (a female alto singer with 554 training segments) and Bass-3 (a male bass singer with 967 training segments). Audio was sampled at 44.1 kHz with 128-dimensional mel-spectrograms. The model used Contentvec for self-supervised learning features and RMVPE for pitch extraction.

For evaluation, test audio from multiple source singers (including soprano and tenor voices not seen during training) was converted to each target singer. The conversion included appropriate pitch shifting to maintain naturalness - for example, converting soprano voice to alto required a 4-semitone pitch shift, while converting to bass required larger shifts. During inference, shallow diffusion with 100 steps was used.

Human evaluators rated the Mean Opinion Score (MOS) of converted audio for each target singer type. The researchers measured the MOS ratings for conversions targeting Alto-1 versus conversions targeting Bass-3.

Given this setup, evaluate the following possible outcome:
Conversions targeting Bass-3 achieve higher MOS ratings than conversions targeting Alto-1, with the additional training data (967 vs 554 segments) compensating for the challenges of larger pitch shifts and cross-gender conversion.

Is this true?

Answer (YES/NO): NO